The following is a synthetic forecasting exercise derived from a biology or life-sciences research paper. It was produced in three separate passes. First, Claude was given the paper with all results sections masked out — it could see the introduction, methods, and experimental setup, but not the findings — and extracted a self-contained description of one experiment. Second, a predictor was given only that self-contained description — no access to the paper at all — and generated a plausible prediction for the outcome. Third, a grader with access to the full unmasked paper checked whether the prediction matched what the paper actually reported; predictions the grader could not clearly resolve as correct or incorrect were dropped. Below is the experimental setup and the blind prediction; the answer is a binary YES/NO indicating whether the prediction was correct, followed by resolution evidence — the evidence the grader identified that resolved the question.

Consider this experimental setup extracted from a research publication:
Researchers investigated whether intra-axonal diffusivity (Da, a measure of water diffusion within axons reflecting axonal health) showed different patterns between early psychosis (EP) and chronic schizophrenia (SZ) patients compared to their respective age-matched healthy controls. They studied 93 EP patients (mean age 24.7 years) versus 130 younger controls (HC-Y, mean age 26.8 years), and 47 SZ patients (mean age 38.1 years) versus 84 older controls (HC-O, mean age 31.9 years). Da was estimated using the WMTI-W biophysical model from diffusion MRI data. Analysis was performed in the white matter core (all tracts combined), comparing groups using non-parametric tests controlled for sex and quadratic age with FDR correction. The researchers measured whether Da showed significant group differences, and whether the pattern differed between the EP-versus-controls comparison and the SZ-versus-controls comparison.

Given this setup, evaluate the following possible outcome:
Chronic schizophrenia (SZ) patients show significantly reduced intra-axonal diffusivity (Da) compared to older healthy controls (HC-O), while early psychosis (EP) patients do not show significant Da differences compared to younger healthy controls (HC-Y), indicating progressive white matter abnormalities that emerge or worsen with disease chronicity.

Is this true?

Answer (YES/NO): NO